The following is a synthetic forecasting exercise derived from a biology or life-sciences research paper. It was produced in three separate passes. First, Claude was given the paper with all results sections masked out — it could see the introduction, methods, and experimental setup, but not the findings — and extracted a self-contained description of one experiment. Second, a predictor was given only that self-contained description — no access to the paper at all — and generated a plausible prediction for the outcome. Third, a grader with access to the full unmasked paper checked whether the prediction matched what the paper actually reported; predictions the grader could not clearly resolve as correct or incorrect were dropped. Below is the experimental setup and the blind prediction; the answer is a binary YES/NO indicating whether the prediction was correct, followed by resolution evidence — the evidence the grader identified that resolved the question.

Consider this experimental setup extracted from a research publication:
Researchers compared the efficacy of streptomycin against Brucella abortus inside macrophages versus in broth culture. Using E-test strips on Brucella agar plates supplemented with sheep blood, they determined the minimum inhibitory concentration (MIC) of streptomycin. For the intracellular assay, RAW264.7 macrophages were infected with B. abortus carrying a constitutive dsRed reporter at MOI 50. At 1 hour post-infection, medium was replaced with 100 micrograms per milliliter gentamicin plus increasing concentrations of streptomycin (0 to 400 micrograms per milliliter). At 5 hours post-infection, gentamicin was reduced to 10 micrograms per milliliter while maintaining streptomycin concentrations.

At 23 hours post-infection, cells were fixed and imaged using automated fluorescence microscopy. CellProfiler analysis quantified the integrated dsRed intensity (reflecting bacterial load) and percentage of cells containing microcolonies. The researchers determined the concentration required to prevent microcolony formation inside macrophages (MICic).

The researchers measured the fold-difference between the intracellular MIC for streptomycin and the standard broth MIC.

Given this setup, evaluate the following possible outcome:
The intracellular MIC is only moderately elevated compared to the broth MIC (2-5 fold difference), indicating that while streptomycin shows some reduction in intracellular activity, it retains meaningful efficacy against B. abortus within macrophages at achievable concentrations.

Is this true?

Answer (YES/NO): NO